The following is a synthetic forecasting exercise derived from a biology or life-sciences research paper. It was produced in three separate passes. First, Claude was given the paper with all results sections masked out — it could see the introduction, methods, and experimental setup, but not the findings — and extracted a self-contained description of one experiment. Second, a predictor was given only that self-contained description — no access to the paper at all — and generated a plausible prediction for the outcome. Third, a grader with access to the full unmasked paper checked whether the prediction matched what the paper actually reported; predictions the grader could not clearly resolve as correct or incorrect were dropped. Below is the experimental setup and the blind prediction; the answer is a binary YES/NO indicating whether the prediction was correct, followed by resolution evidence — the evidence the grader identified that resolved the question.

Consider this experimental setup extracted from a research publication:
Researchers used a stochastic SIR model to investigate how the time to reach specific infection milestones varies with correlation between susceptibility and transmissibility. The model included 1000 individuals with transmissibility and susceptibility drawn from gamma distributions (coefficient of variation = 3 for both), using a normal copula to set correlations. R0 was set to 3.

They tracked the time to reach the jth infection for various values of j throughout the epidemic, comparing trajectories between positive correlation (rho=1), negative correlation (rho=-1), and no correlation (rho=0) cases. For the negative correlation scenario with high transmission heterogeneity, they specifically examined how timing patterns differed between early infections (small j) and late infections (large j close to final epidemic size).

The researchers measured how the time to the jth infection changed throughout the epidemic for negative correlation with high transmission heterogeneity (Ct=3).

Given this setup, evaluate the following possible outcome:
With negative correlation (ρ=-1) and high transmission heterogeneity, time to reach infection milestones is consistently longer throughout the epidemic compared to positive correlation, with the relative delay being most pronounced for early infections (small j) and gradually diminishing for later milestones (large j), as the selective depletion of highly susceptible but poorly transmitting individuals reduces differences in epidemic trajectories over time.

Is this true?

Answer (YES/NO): NO